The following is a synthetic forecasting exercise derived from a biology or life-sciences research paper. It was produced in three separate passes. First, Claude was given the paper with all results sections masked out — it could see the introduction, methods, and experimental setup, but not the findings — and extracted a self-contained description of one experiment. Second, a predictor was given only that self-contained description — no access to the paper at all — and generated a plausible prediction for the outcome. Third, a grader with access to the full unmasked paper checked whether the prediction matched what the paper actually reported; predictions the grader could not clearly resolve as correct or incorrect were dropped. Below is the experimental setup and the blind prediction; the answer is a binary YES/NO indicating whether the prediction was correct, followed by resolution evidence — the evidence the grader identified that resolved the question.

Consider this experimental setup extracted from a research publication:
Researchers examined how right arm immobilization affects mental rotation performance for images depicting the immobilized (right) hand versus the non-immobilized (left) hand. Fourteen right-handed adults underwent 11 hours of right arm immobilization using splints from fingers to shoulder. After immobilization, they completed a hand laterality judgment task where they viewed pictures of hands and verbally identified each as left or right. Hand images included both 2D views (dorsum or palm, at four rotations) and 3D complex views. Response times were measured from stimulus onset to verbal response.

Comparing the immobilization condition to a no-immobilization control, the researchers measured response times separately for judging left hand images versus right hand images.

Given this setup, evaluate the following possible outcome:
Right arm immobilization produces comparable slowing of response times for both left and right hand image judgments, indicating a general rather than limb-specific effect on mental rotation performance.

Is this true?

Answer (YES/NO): NO